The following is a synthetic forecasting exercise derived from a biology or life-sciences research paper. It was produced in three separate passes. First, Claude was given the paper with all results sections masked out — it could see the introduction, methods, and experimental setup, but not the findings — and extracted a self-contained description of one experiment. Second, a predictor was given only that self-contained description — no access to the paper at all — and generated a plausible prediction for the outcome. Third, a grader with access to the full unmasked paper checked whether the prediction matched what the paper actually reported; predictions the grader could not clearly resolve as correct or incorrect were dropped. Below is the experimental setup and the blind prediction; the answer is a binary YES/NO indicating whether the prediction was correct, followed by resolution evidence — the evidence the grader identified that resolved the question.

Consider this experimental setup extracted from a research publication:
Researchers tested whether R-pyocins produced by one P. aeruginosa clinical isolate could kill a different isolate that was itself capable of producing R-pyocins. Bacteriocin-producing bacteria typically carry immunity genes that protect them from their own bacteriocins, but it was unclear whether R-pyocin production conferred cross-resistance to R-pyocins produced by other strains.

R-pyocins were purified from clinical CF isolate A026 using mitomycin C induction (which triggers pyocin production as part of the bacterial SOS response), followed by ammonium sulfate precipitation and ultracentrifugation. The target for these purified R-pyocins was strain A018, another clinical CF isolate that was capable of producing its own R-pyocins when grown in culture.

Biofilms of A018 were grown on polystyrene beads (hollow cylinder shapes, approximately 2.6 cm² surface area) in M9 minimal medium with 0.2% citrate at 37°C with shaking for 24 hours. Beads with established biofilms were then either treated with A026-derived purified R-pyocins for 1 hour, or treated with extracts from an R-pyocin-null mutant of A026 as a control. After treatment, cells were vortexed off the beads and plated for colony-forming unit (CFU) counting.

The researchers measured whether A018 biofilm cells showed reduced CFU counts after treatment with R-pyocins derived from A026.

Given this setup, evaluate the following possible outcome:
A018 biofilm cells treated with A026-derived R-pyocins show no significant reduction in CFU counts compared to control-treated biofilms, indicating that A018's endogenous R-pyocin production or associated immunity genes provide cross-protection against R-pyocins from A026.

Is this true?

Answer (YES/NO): NO